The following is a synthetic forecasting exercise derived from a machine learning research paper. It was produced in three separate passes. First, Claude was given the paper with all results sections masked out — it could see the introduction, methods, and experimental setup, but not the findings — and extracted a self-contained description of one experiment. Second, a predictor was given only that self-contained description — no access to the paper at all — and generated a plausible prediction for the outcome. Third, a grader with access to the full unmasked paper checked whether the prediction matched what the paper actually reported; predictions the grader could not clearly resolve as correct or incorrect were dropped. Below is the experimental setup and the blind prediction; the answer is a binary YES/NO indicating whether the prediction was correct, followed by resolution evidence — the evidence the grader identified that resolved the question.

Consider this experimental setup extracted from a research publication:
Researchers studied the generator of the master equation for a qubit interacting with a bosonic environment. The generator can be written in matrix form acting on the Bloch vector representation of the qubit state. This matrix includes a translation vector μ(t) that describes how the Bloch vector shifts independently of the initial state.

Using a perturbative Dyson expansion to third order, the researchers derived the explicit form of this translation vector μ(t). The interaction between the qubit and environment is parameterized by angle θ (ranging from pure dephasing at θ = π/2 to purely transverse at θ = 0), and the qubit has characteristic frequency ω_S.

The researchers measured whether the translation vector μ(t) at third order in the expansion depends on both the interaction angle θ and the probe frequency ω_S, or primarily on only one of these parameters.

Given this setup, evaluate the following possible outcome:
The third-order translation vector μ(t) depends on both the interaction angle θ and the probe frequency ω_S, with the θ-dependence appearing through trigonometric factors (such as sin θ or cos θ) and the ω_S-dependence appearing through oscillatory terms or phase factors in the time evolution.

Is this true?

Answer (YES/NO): NO